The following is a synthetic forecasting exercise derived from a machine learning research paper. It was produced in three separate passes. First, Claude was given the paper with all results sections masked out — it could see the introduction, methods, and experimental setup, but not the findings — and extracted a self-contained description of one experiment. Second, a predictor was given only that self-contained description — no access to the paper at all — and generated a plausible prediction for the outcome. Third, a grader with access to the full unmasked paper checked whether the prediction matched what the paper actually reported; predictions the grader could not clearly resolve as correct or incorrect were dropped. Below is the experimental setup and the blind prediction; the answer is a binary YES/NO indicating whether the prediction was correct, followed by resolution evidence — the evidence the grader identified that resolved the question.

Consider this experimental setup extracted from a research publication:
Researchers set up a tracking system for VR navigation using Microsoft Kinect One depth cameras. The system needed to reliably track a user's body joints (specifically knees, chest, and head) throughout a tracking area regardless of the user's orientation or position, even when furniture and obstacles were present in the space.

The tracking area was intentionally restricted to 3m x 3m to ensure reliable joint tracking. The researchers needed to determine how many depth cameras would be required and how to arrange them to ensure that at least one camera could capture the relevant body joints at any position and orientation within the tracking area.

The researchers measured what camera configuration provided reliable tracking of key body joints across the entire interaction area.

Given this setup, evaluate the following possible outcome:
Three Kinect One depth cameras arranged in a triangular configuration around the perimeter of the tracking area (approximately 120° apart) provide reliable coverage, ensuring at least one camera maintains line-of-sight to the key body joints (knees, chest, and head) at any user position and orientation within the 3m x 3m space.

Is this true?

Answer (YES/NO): NO